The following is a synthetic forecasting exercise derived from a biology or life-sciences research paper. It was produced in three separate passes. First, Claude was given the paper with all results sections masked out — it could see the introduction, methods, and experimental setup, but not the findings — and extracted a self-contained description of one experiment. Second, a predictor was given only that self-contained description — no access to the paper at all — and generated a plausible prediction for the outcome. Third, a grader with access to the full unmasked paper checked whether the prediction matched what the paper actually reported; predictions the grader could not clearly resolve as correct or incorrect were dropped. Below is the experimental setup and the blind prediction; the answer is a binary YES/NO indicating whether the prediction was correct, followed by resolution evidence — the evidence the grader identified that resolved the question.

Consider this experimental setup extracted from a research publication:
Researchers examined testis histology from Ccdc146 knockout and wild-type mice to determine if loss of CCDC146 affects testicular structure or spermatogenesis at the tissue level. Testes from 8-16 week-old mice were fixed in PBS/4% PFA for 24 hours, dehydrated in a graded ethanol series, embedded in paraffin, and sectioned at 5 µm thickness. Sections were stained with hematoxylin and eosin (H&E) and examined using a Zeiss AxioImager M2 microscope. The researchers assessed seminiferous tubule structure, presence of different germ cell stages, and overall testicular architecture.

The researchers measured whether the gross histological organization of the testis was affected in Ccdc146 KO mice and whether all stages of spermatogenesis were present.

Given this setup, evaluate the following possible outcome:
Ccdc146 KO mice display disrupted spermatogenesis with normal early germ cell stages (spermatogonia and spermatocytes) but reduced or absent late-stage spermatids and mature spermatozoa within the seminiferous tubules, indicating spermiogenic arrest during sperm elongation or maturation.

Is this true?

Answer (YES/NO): NO